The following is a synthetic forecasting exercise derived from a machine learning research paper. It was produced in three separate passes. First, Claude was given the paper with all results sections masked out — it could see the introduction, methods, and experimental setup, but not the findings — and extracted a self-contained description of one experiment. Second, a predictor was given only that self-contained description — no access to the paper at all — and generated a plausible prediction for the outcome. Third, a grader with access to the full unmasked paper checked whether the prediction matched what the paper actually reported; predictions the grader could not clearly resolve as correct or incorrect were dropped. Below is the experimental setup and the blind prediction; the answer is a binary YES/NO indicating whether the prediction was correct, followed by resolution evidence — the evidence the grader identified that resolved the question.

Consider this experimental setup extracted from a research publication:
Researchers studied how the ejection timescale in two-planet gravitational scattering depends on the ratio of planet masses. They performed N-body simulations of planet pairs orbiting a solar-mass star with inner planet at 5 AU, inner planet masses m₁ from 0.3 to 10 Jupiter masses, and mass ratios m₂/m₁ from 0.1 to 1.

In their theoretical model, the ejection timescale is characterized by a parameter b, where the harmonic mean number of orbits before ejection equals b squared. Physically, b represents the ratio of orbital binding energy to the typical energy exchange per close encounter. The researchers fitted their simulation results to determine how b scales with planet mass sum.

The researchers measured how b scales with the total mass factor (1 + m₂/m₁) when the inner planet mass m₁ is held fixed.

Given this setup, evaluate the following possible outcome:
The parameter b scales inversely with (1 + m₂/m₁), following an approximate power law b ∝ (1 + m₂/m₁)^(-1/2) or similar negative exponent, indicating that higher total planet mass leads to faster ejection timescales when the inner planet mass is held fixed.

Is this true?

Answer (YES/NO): NO